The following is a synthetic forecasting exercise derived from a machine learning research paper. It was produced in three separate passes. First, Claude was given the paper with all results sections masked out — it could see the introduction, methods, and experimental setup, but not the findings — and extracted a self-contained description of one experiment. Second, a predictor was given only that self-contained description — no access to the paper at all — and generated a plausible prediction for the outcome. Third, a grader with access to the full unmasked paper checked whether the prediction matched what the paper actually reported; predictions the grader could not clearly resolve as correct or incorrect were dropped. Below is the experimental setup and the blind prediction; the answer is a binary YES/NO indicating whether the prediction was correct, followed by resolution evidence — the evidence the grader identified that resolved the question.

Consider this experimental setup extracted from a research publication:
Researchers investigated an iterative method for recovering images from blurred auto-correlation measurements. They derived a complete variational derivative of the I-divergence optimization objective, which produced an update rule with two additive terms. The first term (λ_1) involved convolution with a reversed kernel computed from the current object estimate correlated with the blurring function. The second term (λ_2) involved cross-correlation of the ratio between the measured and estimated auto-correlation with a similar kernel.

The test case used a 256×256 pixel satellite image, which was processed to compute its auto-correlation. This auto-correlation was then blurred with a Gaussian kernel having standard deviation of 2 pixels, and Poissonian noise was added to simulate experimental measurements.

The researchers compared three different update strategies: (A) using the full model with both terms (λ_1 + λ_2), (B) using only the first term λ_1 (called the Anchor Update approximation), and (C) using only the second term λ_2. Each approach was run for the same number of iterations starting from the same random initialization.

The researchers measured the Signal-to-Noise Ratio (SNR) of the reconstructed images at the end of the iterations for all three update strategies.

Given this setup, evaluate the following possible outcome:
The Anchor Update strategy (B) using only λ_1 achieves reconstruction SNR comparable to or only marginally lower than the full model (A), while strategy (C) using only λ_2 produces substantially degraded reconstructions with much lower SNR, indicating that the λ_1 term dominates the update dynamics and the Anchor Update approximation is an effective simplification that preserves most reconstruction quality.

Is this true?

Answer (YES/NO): YES